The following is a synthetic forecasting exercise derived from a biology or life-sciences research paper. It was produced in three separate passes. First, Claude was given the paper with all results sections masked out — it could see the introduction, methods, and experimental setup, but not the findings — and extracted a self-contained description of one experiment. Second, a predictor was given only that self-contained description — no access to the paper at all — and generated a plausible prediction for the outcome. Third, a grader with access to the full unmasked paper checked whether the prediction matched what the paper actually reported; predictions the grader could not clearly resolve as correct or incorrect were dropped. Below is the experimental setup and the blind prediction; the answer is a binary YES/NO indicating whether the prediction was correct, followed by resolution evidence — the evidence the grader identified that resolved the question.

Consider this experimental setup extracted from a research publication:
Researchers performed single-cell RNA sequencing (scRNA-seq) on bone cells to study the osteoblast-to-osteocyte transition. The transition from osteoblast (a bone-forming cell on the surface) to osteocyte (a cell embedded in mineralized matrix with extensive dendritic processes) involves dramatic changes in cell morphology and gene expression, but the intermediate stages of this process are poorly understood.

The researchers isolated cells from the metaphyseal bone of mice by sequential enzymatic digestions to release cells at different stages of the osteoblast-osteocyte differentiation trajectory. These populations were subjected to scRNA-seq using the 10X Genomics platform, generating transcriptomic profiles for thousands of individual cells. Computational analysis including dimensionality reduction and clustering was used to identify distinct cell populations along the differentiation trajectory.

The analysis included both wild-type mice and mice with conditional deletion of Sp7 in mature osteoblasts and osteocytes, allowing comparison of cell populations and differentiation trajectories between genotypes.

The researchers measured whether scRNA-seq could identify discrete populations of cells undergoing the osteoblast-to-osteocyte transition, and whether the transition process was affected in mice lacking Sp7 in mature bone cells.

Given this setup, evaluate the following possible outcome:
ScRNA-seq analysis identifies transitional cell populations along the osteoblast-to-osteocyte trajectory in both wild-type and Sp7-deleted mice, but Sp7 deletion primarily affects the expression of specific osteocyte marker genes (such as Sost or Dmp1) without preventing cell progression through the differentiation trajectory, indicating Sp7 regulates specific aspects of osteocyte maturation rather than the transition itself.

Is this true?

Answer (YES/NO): NO